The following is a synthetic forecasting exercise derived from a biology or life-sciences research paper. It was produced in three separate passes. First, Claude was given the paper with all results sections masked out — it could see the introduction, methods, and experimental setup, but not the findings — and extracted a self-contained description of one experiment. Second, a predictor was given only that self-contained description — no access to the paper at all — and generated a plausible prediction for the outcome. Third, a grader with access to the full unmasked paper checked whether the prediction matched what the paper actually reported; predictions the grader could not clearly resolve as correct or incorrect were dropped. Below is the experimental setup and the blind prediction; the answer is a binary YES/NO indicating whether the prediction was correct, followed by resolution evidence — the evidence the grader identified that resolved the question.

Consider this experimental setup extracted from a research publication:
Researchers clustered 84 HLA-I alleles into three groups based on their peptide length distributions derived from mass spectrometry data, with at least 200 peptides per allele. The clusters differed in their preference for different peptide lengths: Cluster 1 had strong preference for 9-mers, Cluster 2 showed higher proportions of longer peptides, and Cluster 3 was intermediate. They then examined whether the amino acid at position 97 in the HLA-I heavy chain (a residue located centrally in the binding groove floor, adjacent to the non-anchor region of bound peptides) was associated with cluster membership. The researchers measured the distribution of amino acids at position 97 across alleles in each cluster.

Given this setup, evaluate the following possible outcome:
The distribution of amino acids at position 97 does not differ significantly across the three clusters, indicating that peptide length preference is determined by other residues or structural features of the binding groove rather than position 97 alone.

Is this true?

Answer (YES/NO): NO